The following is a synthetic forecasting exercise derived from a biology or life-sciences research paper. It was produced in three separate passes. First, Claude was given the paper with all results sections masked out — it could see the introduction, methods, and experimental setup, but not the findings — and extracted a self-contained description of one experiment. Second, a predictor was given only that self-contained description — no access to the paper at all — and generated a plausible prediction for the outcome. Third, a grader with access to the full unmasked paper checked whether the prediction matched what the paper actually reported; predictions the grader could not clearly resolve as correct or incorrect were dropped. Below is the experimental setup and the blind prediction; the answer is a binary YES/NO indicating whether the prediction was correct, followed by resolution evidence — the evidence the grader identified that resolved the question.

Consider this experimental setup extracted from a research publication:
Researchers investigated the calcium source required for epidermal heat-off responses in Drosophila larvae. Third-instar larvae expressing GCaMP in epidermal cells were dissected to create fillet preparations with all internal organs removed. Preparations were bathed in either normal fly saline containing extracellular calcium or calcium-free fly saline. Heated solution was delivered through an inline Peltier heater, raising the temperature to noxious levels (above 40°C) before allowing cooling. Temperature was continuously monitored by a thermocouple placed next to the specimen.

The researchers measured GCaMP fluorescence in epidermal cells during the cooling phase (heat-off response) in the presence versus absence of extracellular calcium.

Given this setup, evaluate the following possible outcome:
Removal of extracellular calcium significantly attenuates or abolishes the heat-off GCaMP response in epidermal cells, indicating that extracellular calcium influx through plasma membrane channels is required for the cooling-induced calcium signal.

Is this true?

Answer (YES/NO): YES